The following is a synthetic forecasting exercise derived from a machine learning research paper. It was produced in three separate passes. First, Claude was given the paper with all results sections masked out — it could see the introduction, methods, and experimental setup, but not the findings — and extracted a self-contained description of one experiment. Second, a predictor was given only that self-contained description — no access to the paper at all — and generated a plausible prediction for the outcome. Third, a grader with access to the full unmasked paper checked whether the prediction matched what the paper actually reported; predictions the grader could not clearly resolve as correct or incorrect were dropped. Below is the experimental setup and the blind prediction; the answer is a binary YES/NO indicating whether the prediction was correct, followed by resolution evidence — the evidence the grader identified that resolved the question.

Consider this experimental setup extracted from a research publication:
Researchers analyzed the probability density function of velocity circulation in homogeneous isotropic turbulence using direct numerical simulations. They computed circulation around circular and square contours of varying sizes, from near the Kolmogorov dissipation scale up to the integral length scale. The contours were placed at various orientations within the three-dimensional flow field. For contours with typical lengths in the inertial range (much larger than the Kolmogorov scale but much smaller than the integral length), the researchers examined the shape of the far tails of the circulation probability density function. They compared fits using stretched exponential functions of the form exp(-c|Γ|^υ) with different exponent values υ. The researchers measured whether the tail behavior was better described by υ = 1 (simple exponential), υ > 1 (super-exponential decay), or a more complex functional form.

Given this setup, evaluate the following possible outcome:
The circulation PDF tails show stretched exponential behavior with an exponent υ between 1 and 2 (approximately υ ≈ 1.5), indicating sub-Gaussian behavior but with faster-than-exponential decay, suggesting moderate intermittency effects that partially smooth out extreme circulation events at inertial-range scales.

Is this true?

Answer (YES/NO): NO